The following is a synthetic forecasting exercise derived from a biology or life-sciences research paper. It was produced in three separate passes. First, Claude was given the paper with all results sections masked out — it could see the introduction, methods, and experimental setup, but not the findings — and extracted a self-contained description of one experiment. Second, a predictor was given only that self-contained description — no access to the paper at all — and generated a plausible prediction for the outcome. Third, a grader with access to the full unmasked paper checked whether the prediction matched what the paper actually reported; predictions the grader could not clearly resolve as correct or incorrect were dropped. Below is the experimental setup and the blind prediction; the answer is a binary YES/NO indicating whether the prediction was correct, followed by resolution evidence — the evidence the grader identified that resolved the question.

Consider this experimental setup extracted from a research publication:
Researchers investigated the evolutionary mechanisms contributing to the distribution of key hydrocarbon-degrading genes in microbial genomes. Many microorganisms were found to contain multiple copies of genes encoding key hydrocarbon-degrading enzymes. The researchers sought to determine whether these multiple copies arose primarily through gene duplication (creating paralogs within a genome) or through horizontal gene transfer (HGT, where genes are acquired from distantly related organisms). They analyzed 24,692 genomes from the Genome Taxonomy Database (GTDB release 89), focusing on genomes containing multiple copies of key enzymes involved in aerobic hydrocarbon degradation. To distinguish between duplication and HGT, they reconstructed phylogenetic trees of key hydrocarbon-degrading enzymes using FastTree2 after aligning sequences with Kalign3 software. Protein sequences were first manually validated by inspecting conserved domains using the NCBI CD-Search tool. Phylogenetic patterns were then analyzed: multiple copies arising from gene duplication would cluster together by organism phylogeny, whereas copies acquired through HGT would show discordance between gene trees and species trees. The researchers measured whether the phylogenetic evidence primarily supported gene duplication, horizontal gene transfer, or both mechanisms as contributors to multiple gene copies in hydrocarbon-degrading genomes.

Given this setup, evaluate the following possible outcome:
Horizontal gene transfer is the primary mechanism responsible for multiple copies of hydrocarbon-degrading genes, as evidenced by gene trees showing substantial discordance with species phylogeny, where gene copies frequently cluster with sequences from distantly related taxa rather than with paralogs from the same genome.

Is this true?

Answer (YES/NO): YES